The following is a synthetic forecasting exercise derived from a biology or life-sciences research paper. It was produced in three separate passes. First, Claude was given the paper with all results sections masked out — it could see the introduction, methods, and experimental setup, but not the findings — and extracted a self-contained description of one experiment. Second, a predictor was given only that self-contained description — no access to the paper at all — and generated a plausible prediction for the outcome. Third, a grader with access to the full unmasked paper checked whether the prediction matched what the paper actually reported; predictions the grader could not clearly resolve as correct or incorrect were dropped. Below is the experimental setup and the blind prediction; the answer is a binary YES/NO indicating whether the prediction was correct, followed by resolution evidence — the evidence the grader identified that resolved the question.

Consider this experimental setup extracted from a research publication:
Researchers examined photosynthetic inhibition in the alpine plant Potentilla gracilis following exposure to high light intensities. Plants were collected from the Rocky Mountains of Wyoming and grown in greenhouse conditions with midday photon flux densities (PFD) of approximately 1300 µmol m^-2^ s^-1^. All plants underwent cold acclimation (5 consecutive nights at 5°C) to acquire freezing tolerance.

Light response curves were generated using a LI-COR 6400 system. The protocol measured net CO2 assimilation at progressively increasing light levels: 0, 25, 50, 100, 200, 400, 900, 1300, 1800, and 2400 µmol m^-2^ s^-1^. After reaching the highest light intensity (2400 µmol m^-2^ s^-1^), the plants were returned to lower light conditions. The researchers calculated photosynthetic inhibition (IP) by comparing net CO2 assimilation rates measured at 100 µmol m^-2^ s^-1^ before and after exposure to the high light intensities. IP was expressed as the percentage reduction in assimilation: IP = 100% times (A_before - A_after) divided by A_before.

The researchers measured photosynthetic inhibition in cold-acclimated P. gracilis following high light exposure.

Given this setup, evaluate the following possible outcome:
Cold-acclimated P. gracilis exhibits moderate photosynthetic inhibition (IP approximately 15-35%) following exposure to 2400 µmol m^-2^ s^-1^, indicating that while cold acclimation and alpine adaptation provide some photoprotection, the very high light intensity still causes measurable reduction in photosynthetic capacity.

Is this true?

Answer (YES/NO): NO